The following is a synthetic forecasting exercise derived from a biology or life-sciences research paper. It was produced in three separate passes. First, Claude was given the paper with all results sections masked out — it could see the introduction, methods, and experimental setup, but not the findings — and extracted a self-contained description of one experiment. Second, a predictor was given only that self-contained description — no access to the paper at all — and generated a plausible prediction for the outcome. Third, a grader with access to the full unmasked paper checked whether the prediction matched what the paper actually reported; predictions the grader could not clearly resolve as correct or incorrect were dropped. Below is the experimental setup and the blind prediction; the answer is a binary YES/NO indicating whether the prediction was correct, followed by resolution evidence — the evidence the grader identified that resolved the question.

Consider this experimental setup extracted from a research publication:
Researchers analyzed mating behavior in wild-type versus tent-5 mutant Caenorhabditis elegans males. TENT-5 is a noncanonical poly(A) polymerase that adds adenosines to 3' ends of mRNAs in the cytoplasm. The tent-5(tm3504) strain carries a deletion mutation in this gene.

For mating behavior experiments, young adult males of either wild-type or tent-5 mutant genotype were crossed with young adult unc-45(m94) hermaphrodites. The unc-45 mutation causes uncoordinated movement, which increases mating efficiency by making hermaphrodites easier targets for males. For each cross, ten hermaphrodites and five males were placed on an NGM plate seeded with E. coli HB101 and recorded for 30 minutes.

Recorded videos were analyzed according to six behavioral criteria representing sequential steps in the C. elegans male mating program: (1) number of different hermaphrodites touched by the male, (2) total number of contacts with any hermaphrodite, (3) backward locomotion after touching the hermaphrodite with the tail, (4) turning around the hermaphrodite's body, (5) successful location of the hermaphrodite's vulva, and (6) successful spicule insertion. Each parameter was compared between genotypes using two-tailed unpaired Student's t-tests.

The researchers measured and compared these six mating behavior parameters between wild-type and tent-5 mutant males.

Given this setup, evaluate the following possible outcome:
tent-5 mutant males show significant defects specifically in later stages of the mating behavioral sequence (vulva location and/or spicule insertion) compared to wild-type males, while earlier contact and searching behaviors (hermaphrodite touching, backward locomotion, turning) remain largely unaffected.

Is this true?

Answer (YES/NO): NO